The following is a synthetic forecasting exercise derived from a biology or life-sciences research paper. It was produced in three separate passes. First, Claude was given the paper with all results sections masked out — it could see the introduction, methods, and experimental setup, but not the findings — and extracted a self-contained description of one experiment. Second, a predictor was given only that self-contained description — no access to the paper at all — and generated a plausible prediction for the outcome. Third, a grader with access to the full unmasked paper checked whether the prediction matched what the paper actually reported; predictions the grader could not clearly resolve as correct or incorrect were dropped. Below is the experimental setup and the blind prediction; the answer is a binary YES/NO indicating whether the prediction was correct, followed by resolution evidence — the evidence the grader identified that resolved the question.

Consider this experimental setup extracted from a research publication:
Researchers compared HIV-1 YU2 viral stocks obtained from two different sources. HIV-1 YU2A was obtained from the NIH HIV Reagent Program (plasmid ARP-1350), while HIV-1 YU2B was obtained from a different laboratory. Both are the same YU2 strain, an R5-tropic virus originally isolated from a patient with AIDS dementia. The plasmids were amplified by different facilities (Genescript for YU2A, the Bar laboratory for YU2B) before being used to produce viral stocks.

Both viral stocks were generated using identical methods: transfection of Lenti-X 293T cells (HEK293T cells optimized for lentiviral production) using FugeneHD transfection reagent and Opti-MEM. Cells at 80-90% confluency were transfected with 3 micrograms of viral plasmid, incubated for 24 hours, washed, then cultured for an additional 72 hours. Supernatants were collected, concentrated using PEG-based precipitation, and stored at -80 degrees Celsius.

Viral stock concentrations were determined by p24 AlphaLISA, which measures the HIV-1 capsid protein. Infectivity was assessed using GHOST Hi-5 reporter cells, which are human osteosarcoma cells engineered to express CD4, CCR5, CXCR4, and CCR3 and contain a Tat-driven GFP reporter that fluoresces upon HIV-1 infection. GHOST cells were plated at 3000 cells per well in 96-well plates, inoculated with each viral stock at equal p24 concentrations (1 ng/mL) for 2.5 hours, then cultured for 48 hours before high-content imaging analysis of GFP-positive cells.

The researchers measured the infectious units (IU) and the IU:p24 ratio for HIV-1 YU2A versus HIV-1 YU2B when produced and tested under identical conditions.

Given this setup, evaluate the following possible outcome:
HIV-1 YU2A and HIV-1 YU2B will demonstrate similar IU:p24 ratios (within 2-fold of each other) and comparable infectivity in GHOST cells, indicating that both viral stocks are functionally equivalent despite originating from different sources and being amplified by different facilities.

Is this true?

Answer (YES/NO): NO